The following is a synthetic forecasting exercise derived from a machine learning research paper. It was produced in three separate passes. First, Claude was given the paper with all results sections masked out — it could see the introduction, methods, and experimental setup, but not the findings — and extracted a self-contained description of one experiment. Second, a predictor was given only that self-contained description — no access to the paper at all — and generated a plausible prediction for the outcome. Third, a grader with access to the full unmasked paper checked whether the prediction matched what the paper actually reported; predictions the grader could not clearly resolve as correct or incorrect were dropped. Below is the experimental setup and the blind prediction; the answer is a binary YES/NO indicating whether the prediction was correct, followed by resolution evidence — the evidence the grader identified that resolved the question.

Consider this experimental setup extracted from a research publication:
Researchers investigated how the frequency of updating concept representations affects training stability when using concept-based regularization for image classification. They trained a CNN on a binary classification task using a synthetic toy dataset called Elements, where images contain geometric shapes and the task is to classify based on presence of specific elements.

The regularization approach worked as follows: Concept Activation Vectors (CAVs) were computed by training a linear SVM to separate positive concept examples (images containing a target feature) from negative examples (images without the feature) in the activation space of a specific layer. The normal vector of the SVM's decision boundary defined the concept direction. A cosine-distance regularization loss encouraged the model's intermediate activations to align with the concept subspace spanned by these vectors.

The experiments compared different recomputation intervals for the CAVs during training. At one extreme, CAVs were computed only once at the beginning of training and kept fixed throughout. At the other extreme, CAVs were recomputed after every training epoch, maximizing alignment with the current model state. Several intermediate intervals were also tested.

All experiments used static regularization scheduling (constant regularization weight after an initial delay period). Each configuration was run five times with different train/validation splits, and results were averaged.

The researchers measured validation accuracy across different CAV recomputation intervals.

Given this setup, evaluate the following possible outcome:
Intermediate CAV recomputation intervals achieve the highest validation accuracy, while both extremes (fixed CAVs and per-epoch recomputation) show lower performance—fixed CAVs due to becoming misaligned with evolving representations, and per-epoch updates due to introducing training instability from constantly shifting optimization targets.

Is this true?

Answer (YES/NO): NO